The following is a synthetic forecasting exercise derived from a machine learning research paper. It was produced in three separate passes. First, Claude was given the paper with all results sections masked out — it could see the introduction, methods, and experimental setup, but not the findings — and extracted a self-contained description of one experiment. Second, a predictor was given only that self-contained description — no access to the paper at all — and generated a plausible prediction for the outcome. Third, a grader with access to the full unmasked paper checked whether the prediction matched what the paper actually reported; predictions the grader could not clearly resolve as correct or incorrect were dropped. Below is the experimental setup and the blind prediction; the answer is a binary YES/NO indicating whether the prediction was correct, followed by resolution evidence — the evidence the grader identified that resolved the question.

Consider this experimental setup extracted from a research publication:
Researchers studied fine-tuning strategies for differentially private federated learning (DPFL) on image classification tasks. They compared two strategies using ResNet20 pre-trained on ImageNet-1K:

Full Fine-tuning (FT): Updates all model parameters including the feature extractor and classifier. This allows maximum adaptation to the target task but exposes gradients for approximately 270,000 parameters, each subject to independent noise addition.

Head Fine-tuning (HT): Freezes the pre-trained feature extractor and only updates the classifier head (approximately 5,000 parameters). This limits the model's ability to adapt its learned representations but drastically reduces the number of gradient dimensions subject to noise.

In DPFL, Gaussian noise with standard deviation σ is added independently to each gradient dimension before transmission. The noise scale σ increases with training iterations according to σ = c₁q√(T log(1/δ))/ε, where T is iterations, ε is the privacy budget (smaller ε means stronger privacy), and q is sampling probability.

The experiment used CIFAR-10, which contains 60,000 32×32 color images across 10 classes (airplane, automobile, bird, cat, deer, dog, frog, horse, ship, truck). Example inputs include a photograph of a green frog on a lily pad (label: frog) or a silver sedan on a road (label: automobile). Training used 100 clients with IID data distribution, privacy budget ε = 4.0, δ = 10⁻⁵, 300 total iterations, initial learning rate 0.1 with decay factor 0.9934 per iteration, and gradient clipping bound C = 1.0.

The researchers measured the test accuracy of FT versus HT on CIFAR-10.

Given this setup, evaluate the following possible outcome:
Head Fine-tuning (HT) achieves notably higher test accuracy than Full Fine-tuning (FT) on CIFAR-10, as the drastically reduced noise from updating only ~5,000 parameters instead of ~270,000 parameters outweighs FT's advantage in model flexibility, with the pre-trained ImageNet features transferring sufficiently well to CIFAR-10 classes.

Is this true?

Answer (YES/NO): YES